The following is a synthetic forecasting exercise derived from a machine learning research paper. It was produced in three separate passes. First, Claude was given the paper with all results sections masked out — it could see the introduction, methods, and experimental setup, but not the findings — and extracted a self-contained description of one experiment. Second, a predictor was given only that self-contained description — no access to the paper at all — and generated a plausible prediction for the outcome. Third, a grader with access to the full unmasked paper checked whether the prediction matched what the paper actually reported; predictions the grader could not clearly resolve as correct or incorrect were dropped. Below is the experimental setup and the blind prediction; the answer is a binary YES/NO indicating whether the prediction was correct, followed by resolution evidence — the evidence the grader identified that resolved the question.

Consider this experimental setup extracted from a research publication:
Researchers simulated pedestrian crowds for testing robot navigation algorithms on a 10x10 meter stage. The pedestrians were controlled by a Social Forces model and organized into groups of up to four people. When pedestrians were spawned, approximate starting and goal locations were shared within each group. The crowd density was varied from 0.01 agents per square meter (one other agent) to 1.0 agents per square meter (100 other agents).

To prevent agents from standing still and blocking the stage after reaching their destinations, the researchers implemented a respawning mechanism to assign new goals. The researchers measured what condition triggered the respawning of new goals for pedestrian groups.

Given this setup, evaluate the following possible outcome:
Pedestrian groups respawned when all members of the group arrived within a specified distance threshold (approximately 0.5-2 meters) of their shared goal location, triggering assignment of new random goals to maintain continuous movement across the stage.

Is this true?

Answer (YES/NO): NO